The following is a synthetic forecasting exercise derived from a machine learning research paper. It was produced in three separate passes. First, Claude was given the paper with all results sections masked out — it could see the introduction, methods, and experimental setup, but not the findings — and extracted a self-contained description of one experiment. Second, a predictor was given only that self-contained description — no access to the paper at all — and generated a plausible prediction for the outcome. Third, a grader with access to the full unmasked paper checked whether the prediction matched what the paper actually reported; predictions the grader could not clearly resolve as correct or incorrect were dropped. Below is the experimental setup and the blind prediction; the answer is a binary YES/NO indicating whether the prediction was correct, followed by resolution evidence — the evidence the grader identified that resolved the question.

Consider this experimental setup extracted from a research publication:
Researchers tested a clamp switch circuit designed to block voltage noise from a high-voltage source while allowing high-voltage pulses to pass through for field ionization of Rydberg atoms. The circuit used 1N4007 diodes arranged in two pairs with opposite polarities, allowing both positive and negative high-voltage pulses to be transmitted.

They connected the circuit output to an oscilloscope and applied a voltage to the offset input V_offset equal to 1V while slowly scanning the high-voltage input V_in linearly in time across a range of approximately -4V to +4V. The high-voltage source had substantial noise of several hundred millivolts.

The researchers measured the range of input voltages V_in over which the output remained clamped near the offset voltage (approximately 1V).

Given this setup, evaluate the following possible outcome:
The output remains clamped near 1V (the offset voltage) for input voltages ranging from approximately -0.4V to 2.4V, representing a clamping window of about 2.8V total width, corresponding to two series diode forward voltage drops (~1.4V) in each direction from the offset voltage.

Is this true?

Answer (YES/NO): NO